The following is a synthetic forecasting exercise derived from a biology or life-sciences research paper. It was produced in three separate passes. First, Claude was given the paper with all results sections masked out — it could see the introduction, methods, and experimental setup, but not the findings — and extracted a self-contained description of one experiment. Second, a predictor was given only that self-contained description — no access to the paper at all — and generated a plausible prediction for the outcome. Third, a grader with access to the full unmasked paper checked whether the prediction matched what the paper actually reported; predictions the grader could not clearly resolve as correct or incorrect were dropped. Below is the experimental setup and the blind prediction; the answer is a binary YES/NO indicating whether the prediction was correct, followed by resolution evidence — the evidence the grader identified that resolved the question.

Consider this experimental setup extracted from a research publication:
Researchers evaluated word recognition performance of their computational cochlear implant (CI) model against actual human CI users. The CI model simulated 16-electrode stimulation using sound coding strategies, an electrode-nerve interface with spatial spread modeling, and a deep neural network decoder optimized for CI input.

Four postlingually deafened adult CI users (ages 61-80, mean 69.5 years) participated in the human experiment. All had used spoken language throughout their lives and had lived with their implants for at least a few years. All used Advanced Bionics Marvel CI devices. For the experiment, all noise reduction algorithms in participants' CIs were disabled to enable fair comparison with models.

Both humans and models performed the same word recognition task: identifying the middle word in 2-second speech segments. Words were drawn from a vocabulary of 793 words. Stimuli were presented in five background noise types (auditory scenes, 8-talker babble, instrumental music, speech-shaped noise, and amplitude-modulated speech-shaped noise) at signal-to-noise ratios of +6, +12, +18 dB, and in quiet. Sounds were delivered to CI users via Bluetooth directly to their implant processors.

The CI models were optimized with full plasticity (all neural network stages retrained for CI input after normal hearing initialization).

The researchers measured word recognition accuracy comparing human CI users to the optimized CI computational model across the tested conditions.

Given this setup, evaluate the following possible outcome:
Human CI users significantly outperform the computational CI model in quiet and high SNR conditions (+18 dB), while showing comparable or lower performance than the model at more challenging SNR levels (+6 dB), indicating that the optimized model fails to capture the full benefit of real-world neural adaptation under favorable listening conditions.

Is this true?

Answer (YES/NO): NO